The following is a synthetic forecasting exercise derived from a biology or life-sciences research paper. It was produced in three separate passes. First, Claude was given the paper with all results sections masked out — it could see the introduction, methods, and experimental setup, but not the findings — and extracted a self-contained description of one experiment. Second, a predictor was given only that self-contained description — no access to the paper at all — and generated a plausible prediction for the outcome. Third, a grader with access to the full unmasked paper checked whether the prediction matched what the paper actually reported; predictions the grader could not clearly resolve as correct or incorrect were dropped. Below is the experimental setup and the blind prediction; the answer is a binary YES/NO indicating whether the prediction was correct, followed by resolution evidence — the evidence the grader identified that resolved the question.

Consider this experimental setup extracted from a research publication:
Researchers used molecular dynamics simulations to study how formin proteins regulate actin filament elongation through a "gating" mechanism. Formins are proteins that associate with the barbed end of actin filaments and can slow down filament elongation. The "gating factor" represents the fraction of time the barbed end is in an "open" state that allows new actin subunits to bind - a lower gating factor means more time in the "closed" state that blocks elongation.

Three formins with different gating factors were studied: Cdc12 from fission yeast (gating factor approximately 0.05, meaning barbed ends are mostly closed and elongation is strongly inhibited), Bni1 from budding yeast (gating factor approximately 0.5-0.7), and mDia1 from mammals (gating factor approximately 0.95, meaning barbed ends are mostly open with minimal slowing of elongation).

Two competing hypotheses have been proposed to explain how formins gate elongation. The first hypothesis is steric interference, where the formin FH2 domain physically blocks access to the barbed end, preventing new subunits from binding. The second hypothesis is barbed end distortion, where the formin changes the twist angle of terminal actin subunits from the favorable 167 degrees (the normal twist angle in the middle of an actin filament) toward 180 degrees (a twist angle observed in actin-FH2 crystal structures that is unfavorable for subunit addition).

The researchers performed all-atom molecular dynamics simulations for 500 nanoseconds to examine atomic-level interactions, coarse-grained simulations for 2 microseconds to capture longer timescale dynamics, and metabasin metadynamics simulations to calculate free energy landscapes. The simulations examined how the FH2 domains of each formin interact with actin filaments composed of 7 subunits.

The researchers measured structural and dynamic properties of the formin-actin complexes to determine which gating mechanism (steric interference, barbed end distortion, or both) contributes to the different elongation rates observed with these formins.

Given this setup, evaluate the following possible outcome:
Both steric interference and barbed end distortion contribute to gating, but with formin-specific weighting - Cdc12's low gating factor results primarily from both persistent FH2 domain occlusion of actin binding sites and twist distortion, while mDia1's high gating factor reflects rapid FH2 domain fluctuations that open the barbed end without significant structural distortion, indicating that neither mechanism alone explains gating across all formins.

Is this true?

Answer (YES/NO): YES